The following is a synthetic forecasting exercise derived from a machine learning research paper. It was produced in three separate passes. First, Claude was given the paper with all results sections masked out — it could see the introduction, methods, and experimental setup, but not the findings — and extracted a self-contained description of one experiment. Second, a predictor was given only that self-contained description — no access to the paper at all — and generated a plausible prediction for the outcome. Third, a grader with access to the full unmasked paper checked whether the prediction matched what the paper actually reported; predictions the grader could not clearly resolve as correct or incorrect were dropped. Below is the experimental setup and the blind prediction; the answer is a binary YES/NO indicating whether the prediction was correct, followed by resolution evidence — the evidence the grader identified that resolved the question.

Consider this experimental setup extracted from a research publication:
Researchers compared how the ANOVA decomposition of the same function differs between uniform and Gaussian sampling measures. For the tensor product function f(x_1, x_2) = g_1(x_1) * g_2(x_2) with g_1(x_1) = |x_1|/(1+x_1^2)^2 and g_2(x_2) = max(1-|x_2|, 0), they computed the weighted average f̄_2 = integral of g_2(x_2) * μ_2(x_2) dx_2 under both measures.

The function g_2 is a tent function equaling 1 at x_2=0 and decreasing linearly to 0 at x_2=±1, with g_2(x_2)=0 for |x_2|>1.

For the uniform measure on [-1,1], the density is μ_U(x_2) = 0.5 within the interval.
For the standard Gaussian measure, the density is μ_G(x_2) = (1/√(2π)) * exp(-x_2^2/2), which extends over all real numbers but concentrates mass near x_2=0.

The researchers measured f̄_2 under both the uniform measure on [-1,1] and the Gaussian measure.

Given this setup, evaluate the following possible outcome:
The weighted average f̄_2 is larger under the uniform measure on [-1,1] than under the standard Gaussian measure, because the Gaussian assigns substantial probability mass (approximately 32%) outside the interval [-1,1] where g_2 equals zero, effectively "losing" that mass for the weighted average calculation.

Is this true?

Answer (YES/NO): YES